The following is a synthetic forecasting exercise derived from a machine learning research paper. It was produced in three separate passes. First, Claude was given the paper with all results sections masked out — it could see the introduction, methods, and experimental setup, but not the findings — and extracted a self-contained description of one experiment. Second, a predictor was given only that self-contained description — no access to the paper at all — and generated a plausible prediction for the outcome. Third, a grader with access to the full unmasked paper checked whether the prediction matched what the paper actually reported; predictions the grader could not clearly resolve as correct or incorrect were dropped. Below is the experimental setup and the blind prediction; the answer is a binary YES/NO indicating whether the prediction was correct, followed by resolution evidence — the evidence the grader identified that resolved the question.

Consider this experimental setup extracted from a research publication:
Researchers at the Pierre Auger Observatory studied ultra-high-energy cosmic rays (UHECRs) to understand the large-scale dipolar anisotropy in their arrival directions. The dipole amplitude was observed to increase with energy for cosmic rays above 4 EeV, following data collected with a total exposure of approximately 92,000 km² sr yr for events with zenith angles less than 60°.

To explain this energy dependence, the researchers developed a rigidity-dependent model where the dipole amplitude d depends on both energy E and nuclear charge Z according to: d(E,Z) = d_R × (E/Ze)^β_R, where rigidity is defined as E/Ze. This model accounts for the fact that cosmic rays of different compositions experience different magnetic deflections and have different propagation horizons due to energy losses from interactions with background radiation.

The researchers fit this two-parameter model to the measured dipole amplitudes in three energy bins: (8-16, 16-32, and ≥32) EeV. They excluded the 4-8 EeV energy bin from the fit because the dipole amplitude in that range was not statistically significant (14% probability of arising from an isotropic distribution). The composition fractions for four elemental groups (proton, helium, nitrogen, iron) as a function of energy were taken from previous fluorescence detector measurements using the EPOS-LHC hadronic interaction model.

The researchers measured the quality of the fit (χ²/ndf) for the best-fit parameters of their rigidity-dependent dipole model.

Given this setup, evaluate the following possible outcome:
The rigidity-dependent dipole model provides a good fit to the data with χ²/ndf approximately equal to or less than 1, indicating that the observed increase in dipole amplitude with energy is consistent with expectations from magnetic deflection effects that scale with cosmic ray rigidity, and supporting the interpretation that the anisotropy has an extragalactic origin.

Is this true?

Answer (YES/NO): NO